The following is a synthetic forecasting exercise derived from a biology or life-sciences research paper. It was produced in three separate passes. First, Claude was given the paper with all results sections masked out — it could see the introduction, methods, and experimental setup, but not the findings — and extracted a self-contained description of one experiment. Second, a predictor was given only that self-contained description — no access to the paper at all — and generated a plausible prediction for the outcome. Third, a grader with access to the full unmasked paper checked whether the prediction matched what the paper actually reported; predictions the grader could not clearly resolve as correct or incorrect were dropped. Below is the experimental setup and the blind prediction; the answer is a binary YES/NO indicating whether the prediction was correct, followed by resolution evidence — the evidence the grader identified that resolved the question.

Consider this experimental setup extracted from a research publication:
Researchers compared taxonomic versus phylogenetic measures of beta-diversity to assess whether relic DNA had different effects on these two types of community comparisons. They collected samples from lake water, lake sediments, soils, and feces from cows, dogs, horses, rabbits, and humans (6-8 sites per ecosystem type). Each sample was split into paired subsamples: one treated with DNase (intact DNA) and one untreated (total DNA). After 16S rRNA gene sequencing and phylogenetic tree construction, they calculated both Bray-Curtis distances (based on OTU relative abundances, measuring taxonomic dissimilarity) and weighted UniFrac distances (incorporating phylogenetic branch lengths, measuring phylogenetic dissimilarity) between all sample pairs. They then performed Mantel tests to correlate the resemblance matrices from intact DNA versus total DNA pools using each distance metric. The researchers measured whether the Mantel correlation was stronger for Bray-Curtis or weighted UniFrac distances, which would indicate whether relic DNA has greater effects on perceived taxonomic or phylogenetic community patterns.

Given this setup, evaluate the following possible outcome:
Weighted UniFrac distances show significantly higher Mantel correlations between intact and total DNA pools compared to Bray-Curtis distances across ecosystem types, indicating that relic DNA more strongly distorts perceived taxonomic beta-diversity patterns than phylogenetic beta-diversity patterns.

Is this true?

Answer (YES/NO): NO